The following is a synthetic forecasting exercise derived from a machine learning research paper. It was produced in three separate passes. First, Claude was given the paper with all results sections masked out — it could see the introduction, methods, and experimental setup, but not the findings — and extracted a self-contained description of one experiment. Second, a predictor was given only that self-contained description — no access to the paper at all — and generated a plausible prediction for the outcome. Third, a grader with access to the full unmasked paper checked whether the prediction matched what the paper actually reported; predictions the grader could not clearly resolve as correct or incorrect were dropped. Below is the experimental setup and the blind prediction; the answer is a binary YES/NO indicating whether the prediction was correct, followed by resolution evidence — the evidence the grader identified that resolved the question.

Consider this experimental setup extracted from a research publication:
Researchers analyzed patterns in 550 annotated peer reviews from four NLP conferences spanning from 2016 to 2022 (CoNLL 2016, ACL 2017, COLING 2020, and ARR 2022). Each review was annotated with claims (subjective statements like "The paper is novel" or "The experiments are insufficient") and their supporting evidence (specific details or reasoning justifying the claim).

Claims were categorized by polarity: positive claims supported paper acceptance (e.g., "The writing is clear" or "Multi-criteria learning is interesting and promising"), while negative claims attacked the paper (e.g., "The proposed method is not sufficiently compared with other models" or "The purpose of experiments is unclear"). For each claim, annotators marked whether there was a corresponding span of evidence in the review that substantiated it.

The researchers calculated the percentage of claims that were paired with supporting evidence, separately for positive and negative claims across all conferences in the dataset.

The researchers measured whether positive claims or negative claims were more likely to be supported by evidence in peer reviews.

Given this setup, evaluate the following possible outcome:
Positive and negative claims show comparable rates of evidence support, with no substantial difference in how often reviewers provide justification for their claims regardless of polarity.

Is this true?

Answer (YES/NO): NO